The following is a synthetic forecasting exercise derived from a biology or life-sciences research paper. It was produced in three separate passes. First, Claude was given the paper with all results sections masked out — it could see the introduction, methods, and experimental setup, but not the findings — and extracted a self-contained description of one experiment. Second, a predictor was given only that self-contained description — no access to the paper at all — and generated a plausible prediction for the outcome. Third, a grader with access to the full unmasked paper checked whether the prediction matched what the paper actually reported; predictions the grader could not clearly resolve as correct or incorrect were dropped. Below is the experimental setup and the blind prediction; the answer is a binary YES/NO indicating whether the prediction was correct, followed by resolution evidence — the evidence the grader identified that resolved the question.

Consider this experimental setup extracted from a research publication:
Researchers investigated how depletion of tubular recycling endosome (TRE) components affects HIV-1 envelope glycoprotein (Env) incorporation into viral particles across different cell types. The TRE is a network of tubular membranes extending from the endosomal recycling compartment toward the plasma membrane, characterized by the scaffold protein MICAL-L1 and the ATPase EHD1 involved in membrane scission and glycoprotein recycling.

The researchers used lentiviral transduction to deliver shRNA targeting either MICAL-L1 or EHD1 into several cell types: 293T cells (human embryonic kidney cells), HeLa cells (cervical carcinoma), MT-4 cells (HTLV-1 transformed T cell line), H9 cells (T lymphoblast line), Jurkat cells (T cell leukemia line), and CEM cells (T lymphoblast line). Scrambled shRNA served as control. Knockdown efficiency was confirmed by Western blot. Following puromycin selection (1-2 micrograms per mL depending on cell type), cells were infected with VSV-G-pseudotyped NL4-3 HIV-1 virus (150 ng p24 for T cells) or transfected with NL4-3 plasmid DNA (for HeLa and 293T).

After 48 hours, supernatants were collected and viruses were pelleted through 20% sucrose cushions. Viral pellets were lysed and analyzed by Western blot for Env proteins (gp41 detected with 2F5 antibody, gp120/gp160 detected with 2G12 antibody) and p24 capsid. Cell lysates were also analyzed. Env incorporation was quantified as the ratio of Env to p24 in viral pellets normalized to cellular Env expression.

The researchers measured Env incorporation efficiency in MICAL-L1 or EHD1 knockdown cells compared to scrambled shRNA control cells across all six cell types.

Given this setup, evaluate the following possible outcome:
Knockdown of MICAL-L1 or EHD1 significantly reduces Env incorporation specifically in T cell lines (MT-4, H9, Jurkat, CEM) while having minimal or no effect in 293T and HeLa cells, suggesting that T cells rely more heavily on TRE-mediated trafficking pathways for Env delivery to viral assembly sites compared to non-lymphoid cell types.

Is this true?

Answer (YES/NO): NO